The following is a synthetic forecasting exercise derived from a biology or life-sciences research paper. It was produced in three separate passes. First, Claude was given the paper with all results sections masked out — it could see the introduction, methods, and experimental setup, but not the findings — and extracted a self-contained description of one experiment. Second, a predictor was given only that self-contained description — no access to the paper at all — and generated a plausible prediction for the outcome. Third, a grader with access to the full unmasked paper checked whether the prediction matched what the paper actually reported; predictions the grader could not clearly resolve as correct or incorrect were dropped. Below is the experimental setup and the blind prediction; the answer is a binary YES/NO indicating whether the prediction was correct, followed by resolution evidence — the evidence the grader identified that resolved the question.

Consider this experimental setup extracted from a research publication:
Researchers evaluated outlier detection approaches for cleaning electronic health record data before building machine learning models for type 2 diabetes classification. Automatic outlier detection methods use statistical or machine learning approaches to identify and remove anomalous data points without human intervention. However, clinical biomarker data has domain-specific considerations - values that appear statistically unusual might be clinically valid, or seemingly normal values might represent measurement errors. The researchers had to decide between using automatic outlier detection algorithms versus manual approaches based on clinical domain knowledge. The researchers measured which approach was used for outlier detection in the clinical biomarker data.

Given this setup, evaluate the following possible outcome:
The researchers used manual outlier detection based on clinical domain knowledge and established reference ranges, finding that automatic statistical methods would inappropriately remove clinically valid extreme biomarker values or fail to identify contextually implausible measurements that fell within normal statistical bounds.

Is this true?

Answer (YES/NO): NO